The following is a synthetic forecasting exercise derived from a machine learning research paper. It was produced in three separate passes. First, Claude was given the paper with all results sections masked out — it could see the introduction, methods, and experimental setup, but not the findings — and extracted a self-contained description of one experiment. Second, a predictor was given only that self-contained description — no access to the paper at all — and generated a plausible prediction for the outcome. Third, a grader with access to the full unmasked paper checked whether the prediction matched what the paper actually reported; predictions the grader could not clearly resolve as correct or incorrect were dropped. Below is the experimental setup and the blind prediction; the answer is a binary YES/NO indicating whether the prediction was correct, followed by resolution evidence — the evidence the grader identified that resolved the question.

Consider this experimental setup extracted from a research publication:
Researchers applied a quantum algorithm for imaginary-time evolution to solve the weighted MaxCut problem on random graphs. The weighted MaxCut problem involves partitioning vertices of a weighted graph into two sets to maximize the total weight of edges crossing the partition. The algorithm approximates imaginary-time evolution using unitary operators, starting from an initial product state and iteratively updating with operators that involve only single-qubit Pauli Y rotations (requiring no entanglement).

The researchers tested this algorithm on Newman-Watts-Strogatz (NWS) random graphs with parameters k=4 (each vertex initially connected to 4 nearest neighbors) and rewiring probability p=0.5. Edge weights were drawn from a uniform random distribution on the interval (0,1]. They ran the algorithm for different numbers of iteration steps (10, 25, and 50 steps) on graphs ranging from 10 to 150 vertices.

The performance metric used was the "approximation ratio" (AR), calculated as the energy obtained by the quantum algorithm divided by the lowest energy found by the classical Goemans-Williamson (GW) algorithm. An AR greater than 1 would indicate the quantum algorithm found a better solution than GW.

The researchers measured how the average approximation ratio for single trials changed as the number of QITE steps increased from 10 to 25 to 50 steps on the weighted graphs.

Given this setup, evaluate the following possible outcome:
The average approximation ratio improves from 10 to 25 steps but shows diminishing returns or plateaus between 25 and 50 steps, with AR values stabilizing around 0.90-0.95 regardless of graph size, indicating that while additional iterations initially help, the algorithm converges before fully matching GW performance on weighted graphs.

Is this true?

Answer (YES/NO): NO